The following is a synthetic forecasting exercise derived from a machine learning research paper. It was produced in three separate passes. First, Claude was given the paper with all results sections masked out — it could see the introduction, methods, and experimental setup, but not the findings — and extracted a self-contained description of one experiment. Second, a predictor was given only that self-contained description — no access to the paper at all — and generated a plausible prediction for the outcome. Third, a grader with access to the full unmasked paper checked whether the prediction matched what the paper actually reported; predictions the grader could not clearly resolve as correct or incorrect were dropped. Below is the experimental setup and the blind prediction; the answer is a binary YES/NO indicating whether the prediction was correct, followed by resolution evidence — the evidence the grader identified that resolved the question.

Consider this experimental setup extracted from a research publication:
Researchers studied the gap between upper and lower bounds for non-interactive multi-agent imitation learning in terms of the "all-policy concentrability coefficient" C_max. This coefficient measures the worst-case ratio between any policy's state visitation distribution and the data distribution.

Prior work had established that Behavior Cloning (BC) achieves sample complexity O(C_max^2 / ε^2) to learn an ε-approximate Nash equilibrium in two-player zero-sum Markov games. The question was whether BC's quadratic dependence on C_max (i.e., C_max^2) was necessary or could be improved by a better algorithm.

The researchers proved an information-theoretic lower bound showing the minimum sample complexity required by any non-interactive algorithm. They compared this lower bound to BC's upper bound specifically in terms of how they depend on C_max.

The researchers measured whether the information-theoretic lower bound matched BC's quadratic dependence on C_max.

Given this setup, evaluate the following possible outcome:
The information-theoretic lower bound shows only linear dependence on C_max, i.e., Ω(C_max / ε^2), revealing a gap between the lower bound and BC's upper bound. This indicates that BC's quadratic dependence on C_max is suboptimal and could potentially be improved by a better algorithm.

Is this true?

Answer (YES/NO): YES